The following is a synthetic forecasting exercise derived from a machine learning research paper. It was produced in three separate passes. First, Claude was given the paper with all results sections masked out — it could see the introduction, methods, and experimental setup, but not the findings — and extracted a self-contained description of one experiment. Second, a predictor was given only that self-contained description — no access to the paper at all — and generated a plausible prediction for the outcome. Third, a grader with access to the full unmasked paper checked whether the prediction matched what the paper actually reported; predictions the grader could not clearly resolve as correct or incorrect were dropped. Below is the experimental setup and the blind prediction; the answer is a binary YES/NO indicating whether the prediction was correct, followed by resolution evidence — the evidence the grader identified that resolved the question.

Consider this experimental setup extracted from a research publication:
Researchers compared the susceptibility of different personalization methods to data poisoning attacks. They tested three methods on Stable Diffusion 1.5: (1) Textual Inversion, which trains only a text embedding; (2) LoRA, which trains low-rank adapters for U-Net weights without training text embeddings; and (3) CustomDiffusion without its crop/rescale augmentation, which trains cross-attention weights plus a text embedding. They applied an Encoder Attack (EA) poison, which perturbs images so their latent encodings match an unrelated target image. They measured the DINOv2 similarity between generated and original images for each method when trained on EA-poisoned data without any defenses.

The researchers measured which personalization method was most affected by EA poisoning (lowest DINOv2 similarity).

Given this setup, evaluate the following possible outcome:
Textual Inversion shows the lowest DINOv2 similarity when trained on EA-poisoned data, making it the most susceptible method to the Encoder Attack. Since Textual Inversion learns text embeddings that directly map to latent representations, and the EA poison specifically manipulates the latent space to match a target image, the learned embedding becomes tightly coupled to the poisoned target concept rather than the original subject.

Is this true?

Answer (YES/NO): YES